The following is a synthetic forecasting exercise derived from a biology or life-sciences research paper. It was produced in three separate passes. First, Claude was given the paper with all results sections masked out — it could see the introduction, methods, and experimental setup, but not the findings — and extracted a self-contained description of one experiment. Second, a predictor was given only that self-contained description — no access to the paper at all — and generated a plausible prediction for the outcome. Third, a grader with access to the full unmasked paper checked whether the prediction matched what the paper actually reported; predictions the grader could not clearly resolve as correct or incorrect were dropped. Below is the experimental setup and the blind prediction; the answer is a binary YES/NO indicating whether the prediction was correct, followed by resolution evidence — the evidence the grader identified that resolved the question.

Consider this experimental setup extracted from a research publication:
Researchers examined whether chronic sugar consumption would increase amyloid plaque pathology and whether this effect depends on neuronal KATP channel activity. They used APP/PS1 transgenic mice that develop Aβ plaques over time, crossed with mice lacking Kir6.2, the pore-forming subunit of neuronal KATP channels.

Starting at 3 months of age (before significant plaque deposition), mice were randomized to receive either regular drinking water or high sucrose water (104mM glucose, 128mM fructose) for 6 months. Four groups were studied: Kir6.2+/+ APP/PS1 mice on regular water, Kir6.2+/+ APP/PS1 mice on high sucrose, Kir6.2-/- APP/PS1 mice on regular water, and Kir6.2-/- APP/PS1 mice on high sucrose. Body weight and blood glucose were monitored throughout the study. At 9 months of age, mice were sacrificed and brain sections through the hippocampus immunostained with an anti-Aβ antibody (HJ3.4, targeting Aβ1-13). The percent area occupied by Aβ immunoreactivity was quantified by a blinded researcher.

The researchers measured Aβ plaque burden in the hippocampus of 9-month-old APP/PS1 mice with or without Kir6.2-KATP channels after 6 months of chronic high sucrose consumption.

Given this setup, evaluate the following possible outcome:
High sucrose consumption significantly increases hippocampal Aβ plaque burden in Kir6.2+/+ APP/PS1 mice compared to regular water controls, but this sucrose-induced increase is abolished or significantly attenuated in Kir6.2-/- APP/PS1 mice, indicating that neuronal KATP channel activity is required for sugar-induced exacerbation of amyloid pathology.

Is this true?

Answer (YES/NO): YES